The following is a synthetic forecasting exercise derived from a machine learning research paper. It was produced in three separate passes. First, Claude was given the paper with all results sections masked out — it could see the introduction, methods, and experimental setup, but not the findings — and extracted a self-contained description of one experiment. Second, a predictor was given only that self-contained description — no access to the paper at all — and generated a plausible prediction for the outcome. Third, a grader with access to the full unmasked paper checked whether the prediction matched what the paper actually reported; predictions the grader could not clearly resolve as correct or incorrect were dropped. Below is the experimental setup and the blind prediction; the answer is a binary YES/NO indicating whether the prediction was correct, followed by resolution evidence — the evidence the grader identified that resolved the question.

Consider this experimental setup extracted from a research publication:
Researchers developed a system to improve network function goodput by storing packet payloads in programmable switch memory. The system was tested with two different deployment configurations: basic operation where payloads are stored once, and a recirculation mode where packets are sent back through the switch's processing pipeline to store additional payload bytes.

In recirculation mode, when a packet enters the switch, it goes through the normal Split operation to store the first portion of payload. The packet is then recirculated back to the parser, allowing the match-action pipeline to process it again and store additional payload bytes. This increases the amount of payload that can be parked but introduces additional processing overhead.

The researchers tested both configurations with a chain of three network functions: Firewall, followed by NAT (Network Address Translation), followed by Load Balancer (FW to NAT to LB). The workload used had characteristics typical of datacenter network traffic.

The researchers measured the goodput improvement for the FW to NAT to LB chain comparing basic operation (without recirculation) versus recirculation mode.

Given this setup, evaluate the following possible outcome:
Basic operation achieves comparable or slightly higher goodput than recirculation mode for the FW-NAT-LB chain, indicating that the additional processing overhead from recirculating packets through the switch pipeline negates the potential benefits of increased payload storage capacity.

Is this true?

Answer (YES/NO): NO